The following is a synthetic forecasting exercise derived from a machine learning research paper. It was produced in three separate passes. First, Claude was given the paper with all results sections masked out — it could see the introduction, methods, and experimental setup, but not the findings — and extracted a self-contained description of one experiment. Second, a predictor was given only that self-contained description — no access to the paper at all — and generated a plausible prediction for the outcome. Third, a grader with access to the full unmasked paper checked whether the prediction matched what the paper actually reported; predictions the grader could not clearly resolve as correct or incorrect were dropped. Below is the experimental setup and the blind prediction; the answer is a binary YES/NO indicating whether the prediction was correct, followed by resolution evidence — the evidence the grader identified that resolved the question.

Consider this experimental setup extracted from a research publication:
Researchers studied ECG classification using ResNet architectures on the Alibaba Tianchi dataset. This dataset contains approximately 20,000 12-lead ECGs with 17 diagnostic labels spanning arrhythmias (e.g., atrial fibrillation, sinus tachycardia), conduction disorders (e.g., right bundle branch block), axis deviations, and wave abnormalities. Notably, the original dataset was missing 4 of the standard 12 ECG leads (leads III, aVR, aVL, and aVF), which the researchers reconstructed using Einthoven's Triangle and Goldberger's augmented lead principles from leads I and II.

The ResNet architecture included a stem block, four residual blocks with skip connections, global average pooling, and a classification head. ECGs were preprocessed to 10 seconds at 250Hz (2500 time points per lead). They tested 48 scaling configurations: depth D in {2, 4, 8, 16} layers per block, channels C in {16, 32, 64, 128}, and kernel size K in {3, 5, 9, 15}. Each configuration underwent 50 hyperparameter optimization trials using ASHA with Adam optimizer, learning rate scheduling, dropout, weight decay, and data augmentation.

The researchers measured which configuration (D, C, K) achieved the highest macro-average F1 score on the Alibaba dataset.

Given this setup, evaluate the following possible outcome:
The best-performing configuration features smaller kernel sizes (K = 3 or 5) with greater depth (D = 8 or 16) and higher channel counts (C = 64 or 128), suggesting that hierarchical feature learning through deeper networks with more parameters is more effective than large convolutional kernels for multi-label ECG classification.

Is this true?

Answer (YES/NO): NO